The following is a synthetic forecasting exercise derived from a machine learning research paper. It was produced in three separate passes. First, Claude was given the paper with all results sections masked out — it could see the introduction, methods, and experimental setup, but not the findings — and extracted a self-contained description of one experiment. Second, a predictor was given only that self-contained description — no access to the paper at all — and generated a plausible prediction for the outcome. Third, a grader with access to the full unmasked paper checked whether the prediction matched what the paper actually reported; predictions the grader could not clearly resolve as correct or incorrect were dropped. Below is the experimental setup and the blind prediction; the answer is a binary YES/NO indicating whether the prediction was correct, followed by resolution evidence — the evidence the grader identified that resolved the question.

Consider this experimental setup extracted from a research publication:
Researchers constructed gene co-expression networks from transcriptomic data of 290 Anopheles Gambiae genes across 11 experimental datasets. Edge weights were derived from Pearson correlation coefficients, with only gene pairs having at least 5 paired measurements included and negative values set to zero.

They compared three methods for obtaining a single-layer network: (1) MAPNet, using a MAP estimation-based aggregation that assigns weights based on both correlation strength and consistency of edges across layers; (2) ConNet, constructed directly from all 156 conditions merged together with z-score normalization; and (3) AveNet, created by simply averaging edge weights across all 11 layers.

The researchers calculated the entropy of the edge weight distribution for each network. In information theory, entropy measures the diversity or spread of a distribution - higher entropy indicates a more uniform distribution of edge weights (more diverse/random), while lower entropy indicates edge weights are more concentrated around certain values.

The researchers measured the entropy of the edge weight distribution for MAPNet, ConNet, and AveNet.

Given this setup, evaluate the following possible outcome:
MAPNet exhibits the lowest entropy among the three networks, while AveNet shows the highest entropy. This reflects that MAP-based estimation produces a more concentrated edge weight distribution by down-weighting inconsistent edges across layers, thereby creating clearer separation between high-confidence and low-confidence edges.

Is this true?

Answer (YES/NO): YES